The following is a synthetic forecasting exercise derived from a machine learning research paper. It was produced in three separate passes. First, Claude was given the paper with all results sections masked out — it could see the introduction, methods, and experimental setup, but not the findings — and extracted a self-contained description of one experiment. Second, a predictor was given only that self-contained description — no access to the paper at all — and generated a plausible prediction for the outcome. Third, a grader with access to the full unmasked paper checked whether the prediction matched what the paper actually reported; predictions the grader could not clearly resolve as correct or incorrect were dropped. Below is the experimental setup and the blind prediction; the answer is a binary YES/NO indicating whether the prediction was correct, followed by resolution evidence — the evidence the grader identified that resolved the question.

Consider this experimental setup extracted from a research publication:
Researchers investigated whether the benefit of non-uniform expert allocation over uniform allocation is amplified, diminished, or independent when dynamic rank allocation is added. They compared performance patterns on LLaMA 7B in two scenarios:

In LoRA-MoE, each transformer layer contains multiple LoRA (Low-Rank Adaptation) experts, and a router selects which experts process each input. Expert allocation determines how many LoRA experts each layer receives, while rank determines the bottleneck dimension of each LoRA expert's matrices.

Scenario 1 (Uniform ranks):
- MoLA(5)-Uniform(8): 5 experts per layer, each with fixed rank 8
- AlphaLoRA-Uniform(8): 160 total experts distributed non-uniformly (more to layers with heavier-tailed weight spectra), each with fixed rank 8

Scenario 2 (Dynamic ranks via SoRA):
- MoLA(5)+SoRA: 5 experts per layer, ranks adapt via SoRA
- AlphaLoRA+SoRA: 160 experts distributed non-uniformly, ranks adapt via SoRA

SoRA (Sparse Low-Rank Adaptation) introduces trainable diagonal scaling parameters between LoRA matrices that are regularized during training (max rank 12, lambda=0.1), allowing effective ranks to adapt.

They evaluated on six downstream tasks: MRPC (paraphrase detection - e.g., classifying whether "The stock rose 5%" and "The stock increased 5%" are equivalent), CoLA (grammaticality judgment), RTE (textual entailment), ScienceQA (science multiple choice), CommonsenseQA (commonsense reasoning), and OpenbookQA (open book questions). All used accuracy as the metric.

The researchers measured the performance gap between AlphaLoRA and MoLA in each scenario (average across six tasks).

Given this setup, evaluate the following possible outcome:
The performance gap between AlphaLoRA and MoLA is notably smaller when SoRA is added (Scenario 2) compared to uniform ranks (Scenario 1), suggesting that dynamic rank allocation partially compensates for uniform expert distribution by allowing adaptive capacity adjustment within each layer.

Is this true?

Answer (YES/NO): NO